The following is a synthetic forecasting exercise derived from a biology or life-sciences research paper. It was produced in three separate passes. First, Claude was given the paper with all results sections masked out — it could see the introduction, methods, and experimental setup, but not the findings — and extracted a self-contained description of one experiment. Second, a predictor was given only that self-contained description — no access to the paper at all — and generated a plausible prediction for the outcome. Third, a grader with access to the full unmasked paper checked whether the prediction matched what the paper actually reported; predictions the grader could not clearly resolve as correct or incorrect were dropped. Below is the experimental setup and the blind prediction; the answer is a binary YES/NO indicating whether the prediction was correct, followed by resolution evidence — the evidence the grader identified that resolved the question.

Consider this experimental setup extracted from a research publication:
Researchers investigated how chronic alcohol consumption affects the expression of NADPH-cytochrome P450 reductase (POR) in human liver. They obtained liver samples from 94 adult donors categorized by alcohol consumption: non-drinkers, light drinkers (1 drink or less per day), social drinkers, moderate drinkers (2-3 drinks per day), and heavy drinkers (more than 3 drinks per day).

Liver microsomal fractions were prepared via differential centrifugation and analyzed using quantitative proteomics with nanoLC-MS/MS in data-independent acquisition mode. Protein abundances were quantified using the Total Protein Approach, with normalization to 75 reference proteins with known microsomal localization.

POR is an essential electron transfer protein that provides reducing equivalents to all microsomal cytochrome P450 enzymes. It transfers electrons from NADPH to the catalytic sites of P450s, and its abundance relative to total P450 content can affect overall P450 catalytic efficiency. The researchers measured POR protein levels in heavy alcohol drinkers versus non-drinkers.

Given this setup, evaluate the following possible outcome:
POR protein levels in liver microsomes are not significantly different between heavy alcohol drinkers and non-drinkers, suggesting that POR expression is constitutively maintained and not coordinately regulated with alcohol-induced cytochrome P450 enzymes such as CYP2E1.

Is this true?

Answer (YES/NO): NO